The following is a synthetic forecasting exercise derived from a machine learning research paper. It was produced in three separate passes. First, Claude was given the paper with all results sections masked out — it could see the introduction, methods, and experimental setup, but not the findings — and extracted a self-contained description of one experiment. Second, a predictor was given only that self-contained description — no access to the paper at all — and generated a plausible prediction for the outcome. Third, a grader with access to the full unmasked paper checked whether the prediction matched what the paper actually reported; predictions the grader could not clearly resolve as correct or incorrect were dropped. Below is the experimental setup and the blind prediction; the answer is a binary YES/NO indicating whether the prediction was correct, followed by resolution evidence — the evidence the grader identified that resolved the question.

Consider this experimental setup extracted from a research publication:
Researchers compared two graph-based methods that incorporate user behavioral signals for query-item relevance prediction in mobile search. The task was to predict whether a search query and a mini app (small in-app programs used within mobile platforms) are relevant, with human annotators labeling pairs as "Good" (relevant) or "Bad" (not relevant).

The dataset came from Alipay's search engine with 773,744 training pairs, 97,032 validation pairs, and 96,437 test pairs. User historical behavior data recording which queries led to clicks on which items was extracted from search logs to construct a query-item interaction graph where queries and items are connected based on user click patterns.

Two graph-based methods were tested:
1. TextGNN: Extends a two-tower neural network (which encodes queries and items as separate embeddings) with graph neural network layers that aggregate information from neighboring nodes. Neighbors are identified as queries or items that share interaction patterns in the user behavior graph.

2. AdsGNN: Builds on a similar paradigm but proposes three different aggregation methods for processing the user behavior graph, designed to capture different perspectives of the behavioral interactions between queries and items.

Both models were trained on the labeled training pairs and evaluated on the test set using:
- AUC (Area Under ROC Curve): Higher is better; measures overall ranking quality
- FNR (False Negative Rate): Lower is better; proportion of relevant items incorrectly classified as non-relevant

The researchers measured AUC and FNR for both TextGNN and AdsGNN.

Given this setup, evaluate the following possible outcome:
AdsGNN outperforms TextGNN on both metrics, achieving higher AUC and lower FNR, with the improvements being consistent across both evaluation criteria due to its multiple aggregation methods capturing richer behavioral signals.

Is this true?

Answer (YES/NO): NO